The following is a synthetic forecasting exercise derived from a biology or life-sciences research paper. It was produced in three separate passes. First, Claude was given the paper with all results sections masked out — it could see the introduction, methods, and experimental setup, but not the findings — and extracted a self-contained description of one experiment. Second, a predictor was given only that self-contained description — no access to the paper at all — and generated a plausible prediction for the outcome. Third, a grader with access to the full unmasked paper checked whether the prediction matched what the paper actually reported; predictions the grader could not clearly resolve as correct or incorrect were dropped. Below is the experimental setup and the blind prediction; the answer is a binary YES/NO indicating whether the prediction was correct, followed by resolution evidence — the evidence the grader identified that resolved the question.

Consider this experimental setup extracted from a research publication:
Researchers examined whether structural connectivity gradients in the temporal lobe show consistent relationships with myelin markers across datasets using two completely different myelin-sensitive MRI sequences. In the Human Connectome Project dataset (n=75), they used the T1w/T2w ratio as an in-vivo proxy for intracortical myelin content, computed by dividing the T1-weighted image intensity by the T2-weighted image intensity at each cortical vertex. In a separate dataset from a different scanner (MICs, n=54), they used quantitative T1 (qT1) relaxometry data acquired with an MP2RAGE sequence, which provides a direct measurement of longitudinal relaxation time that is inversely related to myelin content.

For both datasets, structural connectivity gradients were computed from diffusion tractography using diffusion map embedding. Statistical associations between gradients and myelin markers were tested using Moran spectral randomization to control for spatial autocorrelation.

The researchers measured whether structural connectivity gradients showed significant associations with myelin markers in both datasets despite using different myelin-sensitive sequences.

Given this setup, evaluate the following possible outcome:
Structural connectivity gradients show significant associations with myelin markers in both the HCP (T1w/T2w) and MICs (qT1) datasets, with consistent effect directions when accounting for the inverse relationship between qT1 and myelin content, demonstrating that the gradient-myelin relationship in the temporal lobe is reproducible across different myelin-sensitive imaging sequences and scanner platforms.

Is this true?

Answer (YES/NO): NO